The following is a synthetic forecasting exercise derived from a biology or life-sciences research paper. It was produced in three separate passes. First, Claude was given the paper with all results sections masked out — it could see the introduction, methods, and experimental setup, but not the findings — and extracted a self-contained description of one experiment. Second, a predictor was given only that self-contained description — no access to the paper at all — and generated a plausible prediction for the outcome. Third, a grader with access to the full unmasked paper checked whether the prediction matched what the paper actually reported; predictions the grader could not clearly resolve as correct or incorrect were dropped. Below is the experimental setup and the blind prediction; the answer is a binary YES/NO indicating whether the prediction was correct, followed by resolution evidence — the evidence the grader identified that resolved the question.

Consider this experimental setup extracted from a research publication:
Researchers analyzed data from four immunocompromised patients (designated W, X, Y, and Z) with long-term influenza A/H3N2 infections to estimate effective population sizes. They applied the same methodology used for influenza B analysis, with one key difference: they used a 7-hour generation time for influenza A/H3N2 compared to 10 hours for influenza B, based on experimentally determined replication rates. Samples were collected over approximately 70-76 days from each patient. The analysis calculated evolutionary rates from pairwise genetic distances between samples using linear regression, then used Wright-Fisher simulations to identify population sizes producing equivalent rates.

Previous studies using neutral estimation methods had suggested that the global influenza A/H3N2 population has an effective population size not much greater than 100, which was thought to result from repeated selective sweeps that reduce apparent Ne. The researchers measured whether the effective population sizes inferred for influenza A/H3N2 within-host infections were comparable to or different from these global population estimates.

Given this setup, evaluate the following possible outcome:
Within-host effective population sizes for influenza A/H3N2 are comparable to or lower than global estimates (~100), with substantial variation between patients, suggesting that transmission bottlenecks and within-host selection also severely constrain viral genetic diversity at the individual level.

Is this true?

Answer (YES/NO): NO